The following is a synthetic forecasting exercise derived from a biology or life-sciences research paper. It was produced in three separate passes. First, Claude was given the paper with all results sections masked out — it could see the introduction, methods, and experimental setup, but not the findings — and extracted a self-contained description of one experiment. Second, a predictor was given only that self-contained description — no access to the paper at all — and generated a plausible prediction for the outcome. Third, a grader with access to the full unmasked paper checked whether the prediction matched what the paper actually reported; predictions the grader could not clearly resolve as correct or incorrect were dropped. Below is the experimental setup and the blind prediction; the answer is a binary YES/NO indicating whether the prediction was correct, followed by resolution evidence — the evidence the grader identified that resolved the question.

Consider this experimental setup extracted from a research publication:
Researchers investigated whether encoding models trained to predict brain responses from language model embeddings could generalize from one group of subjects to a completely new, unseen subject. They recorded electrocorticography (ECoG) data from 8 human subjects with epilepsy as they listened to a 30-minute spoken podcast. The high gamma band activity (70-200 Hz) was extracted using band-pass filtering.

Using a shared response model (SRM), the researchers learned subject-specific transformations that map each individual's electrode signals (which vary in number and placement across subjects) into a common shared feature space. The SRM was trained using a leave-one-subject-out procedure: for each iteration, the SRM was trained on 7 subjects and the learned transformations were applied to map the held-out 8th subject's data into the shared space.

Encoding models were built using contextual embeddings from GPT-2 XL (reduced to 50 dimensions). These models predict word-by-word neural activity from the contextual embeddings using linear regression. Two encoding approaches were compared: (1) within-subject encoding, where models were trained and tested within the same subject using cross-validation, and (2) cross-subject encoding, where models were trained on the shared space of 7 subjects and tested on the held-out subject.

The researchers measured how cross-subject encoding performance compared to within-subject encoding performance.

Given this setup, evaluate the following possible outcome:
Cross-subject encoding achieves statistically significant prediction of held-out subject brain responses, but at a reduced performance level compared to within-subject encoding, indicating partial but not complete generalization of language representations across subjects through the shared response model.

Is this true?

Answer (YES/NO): NO